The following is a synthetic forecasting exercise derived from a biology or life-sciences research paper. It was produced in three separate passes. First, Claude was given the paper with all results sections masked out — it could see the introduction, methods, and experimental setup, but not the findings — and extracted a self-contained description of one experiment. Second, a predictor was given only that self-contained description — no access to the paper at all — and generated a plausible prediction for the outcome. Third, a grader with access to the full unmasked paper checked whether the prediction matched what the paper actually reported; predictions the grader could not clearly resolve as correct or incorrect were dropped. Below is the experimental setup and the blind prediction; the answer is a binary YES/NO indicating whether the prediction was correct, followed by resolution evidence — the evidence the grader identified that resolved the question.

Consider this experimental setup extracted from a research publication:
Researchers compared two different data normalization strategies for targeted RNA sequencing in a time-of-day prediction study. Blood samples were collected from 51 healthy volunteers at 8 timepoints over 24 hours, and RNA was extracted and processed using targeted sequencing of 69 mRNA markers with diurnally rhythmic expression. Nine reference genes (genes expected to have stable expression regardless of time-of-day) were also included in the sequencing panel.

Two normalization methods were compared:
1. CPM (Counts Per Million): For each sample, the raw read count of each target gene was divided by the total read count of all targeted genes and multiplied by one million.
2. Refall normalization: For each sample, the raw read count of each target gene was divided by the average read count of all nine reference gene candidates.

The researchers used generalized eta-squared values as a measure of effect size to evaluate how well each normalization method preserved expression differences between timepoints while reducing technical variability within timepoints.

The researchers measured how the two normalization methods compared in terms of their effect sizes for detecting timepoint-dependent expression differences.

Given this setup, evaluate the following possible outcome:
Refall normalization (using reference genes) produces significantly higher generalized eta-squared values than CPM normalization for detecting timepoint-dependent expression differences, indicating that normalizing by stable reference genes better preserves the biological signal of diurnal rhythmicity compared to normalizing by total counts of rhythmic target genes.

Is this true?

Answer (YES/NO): NO